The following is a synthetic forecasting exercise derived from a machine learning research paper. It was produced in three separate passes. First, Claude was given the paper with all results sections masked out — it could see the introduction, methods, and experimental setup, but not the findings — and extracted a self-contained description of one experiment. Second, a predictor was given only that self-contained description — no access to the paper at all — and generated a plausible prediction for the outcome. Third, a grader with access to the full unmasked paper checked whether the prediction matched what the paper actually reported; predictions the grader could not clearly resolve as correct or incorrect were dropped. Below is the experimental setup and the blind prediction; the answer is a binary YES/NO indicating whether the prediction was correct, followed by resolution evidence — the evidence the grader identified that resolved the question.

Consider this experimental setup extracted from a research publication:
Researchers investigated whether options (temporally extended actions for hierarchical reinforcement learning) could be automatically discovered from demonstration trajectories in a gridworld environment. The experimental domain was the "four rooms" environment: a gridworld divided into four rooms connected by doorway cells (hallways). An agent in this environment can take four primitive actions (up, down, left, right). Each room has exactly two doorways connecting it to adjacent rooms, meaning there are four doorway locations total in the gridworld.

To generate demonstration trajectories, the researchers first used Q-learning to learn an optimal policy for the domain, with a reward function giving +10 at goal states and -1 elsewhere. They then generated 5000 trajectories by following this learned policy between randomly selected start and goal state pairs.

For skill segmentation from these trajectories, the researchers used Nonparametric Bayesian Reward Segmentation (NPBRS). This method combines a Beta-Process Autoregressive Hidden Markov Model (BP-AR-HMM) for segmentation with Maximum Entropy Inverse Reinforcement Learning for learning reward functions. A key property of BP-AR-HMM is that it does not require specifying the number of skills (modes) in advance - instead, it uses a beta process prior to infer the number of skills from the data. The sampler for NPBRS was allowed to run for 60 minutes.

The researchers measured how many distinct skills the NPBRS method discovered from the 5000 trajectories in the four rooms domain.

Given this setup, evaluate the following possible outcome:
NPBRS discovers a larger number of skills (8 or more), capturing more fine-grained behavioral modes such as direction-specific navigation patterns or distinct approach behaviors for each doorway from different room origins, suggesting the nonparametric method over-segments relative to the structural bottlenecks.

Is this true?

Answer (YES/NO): NO